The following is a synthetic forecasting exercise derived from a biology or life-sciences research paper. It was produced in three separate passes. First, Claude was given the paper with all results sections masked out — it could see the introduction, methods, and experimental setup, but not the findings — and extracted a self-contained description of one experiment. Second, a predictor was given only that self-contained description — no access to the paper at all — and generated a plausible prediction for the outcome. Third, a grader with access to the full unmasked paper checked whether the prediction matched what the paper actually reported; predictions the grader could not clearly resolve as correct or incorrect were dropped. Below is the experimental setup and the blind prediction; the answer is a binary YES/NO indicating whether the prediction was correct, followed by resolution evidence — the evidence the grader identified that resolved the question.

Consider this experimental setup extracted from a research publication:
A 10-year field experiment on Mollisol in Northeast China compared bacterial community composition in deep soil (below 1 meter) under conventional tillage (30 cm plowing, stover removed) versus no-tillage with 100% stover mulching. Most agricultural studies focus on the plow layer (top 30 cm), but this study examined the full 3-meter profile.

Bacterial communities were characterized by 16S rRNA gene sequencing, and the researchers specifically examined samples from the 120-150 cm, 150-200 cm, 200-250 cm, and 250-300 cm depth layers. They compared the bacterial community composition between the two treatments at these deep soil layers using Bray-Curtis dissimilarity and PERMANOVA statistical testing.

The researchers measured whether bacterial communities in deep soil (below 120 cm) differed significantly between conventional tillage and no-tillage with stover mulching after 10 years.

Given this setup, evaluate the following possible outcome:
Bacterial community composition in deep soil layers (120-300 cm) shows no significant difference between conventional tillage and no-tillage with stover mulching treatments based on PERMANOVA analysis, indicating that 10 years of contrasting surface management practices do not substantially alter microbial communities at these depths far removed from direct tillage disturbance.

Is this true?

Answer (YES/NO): NO